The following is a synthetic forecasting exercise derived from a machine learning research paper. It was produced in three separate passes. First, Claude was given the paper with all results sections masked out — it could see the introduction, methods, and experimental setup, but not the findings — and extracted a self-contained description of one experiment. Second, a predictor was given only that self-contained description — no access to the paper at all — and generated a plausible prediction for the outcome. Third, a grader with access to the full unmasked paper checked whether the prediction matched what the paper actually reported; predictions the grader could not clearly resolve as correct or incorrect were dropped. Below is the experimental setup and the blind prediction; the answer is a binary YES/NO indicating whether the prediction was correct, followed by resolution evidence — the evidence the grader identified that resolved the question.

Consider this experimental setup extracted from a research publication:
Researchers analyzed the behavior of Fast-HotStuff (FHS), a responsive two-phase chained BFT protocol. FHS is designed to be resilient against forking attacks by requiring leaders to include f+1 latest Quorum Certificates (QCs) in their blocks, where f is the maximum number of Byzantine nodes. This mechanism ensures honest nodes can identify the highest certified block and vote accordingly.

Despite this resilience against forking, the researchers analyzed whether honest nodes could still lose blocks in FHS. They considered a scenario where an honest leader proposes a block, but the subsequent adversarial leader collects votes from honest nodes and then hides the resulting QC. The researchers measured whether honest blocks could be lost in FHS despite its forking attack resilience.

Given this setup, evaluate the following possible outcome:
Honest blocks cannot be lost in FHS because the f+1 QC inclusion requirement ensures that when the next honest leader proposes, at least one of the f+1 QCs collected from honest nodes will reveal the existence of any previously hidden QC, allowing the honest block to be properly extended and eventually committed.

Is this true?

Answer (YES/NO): NO